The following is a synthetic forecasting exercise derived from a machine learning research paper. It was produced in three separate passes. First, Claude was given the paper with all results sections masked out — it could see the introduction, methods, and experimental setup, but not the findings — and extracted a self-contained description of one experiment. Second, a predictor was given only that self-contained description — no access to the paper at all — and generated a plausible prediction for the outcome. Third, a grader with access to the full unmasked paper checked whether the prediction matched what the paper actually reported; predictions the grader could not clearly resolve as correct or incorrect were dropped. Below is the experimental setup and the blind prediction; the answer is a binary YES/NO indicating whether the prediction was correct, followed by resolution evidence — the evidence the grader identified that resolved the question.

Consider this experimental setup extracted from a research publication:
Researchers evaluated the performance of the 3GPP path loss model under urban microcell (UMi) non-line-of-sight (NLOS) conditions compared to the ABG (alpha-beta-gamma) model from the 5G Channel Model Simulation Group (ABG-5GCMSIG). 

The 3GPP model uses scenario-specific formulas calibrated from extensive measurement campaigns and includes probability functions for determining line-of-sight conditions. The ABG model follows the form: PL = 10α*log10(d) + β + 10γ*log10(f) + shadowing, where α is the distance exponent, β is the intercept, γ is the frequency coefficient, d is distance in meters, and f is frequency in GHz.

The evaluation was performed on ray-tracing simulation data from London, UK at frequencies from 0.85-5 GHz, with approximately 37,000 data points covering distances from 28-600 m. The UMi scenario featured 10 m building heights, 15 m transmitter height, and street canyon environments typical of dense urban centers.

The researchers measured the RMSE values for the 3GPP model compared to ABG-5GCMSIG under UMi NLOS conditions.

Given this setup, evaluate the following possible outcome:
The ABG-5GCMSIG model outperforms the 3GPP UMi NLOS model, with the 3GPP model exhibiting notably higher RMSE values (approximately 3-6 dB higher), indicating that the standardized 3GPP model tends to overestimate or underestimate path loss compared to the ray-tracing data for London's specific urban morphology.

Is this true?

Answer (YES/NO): NO